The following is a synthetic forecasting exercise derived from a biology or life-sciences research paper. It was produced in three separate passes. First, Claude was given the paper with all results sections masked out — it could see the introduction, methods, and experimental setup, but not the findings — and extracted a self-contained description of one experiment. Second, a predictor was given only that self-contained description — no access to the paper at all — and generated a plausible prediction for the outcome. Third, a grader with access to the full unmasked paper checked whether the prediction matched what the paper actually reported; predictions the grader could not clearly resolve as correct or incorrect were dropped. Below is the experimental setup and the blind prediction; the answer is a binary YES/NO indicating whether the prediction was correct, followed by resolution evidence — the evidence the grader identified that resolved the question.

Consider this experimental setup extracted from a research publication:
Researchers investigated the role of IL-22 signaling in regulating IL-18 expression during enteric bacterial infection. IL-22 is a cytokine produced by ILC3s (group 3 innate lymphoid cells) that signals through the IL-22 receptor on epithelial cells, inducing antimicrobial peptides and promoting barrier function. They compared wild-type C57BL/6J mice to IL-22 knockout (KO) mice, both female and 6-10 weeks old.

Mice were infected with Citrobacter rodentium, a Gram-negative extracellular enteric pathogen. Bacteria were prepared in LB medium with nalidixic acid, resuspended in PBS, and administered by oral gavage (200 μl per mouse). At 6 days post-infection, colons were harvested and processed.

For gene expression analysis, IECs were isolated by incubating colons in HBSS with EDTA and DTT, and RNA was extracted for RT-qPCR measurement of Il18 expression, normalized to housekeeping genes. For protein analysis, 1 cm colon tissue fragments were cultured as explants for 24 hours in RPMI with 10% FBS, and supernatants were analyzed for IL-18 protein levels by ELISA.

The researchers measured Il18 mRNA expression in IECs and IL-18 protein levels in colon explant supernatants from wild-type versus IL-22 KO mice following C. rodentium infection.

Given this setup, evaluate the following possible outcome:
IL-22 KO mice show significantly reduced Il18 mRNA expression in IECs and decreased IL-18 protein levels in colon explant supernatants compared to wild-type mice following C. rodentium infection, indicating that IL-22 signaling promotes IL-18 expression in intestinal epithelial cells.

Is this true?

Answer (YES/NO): NO